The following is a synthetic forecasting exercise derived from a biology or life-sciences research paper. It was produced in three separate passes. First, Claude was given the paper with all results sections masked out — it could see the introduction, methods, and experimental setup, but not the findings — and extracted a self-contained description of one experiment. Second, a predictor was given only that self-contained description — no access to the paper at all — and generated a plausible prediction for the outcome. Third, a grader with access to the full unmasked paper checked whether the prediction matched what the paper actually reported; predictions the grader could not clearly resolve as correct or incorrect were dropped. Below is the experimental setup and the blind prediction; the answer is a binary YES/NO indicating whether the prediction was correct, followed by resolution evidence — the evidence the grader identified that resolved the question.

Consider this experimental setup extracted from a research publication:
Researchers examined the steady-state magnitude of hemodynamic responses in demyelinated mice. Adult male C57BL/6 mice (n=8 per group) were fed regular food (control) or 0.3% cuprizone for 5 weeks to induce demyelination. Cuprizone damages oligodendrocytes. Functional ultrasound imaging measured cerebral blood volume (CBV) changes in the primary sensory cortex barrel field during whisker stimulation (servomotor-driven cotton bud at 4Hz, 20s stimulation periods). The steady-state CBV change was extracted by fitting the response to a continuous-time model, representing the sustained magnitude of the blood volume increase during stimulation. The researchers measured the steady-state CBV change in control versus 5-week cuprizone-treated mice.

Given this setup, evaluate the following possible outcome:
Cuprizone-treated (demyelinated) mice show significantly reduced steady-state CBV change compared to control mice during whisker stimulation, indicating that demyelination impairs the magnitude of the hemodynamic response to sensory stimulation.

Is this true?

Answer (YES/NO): NO